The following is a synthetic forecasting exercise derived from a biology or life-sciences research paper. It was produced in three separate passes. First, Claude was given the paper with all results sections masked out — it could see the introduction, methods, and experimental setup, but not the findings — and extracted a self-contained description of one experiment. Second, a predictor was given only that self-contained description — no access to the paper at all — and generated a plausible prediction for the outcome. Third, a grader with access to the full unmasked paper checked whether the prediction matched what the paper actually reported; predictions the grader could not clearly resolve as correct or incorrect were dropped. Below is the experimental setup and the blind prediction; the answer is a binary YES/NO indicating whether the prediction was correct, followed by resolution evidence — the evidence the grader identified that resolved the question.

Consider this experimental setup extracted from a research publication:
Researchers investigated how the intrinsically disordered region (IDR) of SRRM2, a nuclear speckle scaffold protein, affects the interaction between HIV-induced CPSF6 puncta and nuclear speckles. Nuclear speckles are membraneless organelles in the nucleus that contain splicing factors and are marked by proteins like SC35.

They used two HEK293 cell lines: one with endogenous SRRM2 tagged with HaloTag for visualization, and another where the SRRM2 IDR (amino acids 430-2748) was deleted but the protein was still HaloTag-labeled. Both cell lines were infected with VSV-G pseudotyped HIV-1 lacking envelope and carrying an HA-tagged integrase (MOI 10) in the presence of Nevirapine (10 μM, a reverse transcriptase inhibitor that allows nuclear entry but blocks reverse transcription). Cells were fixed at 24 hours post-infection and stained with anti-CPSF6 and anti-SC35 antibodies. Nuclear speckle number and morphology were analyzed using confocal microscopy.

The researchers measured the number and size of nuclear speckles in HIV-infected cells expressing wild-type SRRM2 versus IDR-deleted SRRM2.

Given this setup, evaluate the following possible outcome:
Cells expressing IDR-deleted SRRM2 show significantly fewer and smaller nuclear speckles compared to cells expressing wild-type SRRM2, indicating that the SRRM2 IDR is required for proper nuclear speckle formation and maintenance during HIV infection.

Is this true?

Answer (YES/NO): NO